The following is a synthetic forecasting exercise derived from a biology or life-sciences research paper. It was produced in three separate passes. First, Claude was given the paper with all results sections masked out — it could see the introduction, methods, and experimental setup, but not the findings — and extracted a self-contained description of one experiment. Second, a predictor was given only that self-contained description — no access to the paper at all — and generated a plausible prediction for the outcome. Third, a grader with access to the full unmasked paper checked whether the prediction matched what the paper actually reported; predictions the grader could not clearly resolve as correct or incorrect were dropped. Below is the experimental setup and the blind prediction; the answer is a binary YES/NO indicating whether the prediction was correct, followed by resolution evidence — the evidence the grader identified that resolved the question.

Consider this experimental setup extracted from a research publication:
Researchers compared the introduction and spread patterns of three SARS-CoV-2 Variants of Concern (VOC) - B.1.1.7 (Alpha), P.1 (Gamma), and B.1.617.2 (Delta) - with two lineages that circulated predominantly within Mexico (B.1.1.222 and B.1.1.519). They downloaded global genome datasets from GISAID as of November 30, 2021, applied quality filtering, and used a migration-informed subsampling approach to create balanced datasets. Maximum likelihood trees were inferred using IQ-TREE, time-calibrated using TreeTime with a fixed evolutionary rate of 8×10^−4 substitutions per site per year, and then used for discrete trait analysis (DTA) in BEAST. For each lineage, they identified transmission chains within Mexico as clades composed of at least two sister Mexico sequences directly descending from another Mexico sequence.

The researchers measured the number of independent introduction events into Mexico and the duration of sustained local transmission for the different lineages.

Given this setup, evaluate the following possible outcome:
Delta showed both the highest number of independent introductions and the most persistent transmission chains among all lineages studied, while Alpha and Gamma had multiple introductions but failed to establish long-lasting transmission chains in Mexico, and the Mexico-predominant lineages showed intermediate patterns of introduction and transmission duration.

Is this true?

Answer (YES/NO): NO